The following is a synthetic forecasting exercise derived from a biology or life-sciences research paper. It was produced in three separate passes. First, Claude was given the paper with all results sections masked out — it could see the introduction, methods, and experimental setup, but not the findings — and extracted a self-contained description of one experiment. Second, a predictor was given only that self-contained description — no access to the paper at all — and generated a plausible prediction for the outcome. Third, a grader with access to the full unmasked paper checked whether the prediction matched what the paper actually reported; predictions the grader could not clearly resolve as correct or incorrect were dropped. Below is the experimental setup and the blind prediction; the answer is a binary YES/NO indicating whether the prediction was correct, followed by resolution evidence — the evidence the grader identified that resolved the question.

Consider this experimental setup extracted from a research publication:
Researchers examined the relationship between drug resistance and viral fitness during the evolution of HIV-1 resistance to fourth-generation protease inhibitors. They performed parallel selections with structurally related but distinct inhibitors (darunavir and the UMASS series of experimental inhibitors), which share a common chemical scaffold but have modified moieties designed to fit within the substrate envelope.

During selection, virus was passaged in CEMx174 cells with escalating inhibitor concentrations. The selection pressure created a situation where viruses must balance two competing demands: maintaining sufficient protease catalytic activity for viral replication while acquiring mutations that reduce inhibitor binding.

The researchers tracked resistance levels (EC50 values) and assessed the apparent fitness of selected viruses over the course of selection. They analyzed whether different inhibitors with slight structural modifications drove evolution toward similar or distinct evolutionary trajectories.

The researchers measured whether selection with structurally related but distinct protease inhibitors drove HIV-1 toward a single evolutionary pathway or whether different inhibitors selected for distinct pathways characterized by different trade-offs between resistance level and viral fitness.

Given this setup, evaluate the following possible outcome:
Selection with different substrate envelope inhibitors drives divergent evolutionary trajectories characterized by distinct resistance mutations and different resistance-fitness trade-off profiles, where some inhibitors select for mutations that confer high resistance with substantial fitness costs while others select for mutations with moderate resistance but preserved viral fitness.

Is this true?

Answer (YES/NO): YES